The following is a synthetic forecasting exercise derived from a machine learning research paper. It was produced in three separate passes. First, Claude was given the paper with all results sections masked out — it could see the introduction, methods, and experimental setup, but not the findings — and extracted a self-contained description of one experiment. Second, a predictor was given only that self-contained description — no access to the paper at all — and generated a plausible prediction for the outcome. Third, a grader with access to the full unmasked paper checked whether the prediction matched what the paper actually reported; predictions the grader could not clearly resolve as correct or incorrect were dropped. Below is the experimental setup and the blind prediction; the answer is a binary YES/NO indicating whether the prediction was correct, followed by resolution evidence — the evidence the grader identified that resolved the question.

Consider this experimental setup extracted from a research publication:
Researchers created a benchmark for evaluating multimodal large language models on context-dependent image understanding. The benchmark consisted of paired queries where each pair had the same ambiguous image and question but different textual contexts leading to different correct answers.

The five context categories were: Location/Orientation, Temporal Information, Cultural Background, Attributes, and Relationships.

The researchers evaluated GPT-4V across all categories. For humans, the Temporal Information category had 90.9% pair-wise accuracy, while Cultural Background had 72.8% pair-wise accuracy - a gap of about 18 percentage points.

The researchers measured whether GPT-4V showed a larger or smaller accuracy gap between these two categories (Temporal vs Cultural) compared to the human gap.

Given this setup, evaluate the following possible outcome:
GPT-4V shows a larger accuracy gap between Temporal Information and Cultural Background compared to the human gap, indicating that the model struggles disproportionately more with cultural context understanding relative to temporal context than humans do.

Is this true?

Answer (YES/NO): NO